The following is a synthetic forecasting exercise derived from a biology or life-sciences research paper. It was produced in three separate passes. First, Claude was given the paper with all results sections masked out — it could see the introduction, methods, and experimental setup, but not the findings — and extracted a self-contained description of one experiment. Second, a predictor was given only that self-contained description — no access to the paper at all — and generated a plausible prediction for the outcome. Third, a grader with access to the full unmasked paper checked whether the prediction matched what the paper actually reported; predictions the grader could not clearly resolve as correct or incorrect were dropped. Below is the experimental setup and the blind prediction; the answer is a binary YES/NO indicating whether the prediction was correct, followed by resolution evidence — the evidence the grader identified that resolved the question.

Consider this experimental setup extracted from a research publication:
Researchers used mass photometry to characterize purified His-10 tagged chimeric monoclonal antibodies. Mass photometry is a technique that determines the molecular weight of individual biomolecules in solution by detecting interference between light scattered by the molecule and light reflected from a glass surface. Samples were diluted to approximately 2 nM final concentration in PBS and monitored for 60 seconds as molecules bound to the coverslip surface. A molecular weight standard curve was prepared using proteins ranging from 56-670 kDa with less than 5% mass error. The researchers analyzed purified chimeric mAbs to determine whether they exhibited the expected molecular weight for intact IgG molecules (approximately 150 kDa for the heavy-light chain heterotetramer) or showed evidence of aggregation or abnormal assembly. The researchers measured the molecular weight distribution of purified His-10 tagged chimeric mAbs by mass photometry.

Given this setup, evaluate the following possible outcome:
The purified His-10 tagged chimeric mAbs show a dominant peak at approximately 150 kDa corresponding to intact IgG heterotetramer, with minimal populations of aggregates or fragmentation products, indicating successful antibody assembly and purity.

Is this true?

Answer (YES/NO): YES